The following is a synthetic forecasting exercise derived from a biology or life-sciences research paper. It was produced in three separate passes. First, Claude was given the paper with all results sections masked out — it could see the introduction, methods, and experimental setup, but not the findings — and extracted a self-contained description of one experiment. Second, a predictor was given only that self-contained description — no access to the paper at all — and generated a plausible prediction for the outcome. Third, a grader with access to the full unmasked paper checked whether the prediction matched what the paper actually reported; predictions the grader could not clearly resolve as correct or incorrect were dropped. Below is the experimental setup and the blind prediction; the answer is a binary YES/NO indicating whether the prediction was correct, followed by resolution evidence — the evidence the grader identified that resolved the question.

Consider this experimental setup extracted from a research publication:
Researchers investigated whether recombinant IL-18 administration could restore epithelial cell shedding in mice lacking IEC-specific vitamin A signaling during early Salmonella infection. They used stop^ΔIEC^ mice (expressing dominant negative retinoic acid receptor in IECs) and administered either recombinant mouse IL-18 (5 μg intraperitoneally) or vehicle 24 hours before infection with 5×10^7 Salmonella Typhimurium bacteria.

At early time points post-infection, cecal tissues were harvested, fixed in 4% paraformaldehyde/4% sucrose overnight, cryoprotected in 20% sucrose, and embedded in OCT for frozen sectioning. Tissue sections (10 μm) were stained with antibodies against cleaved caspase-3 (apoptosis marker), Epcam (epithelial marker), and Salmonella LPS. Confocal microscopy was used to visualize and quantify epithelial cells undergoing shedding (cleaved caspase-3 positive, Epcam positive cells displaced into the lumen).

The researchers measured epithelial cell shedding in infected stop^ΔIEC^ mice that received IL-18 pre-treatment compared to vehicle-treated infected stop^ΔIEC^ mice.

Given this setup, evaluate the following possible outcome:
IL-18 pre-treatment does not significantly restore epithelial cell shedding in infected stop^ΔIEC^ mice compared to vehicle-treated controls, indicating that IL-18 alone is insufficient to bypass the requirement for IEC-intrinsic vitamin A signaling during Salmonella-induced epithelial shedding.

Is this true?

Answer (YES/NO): NO